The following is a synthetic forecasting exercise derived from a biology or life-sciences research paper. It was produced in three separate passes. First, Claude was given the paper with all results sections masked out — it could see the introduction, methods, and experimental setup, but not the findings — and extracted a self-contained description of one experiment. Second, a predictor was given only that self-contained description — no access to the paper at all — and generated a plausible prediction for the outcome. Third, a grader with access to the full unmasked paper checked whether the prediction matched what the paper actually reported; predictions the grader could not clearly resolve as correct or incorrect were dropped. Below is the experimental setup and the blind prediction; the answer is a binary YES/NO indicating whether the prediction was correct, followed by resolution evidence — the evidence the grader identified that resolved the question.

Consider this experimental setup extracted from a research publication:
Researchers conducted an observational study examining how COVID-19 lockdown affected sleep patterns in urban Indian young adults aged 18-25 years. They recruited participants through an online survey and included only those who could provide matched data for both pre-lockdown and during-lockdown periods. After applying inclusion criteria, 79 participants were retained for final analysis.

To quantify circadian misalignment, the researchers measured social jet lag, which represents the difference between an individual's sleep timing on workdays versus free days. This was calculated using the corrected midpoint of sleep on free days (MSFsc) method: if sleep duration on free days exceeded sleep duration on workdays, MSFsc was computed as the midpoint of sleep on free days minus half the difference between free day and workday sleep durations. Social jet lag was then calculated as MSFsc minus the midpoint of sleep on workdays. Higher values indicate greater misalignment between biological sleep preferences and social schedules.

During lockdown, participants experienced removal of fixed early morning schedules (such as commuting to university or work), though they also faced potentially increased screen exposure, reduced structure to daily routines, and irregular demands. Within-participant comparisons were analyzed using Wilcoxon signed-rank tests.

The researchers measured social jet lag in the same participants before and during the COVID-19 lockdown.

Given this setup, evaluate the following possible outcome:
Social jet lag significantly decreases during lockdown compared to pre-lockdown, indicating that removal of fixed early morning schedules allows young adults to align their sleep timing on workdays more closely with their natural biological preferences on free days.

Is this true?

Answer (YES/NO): NO